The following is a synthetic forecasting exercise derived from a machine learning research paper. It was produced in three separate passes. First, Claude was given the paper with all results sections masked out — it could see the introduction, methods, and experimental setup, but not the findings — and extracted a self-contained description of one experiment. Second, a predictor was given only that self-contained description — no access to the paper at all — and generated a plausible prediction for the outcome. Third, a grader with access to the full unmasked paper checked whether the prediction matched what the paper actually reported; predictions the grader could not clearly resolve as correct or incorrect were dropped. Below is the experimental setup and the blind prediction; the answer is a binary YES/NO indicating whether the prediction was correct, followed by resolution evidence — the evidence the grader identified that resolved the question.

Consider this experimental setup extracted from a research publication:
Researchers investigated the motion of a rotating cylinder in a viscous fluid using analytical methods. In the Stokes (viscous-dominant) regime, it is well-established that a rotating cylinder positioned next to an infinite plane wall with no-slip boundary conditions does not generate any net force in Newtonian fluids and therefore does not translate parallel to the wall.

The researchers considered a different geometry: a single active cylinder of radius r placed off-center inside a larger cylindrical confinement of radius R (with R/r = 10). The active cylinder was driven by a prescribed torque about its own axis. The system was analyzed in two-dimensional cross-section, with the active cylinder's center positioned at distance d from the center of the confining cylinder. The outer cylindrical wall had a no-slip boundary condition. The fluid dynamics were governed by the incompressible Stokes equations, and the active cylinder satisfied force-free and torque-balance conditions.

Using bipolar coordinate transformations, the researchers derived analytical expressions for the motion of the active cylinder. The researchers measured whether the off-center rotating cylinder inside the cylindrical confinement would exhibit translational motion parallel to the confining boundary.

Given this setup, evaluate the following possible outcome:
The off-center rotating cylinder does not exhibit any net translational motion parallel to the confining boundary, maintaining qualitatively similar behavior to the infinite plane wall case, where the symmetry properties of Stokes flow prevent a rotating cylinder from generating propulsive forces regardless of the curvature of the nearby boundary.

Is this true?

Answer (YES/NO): NO